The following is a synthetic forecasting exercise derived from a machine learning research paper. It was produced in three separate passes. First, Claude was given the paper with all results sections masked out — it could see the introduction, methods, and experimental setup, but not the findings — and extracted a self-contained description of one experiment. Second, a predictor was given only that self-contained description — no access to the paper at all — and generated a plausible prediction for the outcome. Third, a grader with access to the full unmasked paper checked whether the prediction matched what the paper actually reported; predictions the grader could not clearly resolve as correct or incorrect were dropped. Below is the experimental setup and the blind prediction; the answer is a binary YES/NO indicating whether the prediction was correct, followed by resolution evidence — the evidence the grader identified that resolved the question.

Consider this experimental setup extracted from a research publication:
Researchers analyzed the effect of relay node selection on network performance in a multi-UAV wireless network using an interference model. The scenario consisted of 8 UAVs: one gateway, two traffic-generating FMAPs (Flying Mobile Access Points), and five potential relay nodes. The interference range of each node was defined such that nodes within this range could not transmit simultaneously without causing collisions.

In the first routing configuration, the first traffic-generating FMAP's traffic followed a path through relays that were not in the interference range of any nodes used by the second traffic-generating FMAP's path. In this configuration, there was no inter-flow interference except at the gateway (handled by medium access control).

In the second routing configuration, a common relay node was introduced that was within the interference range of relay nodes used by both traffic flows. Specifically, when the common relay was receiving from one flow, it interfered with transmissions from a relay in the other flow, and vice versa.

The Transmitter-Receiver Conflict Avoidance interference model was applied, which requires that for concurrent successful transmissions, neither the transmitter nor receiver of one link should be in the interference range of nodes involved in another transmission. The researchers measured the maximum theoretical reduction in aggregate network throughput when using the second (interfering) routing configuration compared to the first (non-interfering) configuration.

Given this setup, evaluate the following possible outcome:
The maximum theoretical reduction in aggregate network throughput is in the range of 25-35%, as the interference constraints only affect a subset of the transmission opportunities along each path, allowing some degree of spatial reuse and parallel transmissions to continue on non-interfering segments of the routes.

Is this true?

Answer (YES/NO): NO